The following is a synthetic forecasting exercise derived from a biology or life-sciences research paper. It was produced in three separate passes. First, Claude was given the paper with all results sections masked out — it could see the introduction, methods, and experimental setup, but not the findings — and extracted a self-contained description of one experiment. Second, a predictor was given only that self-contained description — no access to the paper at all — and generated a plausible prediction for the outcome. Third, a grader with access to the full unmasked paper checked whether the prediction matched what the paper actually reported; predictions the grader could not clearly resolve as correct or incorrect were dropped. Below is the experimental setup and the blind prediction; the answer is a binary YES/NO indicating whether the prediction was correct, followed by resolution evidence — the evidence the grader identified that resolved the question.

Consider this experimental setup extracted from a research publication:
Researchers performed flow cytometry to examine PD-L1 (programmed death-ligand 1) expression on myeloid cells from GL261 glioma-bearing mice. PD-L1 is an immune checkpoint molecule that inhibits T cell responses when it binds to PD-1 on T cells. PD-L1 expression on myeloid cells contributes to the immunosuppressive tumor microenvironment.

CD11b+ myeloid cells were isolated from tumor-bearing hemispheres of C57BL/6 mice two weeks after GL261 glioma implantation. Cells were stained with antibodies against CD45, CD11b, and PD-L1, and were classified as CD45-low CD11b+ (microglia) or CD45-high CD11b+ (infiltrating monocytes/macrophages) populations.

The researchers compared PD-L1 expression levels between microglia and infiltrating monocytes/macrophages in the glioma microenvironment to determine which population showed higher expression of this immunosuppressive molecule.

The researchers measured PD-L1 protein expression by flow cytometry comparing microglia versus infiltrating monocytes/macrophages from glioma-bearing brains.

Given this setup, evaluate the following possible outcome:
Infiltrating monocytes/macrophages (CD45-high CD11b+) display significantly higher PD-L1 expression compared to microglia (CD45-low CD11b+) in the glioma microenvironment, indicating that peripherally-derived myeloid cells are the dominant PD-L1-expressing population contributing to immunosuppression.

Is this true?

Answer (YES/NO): YES